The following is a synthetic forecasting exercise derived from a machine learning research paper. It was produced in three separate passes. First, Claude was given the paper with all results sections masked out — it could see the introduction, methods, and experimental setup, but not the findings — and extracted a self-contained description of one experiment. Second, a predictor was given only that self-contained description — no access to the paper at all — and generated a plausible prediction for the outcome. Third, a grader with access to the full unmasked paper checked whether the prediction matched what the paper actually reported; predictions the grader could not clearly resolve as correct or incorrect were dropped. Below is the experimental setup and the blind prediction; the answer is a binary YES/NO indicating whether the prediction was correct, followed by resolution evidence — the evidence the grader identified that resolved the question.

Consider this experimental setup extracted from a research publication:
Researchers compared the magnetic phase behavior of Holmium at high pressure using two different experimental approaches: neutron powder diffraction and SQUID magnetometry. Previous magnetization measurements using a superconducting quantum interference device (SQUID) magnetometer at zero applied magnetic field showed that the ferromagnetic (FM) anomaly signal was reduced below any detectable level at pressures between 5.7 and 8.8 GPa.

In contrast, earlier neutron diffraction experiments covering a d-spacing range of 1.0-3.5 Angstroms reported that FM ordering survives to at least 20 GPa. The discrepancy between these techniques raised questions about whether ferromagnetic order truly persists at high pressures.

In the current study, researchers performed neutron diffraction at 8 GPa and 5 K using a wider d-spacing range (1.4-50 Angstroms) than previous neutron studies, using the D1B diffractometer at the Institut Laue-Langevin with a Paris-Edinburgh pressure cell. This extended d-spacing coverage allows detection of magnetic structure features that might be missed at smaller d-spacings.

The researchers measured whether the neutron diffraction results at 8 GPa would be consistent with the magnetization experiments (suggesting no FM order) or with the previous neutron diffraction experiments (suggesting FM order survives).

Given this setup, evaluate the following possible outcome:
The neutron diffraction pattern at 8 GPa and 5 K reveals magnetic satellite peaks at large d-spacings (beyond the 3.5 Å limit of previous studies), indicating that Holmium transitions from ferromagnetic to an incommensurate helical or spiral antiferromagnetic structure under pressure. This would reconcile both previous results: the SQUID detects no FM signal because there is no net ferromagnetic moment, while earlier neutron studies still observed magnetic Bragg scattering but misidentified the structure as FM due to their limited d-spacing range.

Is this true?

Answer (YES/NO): YES